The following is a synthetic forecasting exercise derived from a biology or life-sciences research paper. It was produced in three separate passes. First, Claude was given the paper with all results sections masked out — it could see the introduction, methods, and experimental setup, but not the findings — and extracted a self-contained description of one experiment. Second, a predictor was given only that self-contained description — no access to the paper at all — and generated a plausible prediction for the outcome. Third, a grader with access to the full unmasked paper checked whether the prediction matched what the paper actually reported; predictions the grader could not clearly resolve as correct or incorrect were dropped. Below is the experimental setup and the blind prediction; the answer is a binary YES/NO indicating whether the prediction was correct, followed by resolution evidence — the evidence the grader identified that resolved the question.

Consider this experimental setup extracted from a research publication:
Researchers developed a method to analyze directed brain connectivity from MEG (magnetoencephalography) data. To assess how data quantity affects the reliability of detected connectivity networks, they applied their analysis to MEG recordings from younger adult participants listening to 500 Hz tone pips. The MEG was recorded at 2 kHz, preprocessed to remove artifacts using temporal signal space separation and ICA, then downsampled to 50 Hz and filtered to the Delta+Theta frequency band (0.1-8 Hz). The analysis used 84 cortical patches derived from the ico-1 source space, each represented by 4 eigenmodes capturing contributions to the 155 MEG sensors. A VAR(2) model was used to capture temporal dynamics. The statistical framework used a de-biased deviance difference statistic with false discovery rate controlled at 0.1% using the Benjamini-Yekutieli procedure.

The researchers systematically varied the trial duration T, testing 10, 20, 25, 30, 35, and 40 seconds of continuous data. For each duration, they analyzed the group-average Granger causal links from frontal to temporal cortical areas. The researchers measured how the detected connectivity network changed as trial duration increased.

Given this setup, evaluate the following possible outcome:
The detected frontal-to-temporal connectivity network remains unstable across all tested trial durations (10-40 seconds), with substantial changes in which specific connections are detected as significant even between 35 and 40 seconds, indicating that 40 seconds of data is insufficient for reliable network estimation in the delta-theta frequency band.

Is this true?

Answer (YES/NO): NO